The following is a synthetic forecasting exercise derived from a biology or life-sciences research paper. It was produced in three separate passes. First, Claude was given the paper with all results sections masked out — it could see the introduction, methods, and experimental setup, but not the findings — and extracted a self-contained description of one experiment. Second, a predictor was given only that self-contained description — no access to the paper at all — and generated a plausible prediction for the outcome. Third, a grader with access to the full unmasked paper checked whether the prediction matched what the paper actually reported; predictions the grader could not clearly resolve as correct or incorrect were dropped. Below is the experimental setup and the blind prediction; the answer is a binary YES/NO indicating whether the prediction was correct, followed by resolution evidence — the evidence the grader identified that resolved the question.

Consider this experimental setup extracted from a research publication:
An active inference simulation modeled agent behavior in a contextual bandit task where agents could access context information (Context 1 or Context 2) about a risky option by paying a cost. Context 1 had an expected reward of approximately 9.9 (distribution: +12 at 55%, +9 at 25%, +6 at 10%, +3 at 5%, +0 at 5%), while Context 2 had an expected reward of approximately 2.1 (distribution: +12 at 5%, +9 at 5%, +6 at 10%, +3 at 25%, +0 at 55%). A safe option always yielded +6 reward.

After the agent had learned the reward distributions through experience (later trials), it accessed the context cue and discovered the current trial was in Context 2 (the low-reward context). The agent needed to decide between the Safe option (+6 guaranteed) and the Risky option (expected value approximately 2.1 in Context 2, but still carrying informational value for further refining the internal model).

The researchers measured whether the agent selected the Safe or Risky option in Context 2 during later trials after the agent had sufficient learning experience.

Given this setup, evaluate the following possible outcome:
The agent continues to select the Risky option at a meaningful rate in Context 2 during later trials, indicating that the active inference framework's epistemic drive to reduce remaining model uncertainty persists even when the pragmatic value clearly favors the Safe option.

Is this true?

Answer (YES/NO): NO